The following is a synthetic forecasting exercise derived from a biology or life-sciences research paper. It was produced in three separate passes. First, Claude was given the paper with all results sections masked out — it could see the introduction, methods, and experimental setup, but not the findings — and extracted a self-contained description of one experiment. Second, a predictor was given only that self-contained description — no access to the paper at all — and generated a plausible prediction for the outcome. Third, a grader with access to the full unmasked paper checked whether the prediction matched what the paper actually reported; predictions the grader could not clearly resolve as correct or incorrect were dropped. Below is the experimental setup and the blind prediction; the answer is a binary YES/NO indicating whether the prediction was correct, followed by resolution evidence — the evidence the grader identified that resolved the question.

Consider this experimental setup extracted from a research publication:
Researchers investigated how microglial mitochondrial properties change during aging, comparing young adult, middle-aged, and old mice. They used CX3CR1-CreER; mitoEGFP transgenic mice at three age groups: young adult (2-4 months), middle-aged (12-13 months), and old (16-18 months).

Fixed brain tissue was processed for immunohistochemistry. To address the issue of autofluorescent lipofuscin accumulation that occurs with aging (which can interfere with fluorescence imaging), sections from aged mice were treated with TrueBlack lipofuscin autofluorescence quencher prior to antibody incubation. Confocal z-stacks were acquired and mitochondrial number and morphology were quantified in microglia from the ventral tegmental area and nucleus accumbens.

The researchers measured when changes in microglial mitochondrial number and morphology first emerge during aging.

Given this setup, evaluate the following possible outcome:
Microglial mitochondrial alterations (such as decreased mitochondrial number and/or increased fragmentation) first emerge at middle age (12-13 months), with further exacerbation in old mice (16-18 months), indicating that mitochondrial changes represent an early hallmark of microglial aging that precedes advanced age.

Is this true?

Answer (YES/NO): NO